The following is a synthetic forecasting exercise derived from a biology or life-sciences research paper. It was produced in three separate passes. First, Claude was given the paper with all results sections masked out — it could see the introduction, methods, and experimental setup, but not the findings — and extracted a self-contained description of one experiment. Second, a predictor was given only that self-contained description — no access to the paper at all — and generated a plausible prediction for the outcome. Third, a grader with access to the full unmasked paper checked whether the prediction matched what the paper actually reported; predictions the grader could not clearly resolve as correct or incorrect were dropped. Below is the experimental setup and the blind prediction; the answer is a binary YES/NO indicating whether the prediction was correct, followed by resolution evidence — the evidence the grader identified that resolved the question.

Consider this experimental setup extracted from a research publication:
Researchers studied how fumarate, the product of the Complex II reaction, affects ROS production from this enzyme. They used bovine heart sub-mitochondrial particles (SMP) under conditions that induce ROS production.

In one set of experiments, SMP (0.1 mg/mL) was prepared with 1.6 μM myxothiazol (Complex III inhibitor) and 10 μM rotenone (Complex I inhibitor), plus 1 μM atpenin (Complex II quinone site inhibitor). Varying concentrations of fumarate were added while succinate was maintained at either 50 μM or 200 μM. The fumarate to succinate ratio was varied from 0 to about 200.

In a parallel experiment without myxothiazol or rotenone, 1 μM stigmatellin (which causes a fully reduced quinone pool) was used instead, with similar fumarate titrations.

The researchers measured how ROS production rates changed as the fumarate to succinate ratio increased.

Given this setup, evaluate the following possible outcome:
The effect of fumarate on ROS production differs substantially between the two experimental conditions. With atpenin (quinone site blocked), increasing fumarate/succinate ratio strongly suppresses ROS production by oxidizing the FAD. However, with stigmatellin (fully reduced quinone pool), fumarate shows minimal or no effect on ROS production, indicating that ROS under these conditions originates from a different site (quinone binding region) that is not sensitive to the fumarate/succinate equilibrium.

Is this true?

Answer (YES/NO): NO